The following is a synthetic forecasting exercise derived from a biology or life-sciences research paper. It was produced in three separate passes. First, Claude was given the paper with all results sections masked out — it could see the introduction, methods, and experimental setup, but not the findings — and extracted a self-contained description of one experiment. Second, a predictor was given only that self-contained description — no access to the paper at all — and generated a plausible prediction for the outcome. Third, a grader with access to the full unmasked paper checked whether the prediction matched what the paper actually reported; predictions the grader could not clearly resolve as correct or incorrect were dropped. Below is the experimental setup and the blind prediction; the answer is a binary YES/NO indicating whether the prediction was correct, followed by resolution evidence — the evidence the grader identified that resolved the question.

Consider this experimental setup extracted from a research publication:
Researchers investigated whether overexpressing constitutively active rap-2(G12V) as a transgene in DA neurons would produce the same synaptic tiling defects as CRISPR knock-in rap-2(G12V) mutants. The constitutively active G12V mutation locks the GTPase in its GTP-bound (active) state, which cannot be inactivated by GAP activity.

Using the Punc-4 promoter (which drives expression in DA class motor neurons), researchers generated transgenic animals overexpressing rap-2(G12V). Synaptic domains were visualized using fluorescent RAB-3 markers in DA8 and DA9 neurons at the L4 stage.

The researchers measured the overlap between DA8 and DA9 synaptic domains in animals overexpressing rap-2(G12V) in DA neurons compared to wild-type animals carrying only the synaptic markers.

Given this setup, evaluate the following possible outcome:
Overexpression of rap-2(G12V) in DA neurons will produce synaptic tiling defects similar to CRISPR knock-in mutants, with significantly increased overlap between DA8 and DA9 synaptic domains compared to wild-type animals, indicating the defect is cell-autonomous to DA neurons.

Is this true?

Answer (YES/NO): YES